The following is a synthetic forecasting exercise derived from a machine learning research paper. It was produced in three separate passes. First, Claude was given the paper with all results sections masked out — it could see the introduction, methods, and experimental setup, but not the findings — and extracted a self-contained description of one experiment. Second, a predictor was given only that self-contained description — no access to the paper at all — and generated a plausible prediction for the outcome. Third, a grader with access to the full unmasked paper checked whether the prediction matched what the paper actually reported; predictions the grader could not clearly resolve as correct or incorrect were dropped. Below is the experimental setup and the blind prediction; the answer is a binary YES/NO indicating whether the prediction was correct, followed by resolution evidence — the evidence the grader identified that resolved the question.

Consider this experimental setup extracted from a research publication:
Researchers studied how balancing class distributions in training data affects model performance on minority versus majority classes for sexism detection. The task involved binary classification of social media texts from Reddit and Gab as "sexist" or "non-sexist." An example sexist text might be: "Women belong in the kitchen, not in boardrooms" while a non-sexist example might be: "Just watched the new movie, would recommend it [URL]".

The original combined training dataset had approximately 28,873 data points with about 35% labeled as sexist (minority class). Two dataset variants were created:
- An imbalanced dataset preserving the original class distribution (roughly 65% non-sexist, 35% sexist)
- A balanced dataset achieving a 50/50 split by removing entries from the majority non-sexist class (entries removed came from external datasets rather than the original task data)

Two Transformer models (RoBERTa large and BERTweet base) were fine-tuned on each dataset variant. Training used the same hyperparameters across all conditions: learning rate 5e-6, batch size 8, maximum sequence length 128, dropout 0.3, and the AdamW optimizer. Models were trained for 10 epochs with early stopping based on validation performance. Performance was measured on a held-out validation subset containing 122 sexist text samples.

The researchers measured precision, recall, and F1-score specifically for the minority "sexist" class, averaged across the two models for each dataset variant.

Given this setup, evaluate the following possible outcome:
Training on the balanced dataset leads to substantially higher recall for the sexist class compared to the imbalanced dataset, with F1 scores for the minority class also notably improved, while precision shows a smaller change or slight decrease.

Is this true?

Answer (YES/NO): NO